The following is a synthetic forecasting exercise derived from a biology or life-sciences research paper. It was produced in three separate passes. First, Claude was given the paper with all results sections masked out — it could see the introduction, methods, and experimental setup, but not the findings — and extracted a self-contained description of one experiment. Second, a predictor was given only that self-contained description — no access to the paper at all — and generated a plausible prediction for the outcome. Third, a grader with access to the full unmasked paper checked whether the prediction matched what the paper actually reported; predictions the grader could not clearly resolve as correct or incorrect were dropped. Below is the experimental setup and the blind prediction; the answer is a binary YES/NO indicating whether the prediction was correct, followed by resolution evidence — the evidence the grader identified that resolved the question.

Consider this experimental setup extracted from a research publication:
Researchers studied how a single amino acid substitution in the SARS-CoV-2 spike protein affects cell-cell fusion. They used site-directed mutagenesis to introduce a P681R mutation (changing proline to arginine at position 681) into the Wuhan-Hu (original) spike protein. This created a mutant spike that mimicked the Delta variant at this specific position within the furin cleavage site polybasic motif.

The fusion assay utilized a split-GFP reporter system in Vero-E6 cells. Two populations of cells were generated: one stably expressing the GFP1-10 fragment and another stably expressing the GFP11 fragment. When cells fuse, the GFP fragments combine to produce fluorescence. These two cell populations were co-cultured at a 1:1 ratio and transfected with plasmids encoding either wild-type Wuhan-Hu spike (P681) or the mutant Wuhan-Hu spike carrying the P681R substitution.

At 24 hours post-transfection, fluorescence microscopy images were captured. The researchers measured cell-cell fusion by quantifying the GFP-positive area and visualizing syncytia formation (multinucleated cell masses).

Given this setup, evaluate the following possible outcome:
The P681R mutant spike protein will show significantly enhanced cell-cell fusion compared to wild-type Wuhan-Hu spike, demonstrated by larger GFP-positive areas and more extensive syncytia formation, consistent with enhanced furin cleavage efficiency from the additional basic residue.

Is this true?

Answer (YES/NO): YES